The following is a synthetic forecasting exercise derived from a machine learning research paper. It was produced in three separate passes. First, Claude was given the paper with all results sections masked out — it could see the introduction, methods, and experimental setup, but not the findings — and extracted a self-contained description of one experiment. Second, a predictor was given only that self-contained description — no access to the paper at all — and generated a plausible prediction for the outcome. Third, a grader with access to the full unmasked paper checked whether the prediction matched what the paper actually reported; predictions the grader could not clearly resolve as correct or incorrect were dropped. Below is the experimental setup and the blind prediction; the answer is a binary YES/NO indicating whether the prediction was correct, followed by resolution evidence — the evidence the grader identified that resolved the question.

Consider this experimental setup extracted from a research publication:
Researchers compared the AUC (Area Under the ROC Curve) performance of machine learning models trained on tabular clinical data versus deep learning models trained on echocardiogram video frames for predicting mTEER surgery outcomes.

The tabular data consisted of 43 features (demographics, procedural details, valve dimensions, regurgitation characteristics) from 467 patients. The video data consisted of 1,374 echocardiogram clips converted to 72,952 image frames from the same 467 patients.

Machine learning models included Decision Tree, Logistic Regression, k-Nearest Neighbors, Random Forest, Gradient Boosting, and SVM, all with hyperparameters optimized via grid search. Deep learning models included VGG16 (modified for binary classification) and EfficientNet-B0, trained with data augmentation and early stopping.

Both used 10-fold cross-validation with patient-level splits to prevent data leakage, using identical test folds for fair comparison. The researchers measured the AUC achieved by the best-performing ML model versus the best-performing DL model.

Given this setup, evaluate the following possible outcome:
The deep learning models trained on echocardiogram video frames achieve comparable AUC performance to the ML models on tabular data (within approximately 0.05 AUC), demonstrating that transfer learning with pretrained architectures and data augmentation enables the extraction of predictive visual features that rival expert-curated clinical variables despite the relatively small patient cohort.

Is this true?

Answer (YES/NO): YES